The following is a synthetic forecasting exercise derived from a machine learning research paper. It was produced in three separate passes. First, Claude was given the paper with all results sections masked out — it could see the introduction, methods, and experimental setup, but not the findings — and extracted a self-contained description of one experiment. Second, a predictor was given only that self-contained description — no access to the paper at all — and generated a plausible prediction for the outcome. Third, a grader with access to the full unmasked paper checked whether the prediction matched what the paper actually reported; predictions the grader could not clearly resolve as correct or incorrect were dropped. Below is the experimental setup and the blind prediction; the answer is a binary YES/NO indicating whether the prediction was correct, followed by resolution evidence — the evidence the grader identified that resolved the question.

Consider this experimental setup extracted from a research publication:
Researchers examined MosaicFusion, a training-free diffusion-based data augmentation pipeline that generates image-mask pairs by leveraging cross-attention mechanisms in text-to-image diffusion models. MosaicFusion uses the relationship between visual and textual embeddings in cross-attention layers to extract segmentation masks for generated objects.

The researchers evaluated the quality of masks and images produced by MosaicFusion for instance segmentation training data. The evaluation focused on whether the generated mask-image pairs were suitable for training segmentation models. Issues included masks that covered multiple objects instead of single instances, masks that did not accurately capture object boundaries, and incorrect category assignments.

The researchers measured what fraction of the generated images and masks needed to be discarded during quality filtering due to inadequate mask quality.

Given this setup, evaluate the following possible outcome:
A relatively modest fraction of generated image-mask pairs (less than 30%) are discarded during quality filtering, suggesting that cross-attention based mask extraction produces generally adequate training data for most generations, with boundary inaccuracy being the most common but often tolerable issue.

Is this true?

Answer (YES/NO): NO